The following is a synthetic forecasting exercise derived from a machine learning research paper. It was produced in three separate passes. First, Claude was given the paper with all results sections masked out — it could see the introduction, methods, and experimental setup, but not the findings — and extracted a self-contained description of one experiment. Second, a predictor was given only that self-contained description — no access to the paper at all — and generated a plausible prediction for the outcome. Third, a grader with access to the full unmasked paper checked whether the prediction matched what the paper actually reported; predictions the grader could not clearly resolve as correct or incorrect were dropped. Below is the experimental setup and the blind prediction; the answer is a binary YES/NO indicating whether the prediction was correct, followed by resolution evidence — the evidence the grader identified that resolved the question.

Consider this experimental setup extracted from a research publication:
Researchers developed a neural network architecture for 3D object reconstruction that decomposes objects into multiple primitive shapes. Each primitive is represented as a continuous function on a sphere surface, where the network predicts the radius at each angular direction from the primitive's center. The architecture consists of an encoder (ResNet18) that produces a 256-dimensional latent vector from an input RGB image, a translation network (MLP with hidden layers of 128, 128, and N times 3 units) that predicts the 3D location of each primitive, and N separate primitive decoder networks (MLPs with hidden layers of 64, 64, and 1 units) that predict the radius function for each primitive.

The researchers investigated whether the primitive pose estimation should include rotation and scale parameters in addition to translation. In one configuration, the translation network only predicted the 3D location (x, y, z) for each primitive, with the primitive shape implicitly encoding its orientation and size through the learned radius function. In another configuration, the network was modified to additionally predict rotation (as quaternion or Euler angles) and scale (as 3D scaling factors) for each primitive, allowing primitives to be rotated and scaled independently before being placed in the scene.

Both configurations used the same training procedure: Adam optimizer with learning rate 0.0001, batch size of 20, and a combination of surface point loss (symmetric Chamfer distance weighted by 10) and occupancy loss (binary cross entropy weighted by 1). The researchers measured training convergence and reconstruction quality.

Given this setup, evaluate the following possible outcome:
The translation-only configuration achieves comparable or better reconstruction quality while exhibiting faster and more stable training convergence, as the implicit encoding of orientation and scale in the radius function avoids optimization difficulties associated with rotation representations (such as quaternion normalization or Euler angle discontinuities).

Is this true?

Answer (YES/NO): YES